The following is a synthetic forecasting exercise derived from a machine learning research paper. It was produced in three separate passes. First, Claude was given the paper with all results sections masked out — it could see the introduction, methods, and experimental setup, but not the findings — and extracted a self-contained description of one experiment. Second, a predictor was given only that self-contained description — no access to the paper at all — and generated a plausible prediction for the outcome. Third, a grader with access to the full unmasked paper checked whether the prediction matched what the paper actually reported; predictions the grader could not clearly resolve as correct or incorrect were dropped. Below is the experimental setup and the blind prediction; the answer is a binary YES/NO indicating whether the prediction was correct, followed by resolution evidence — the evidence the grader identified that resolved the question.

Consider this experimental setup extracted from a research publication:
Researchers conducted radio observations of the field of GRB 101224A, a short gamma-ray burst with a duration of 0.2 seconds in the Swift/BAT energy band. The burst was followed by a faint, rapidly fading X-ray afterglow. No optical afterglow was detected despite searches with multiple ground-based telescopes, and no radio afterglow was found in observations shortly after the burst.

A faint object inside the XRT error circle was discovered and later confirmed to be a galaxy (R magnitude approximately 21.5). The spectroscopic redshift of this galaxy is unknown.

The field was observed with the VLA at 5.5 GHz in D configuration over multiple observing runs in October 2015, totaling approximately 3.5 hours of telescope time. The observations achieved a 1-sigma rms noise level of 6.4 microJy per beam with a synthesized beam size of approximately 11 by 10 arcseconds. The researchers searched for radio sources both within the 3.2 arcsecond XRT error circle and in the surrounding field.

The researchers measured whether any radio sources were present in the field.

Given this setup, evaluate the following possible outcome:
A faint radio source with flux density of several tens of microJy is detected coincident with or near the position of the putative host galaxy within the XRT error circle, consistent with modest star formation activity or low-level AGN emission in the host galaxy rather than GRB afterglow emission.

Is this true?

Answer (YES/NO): NO